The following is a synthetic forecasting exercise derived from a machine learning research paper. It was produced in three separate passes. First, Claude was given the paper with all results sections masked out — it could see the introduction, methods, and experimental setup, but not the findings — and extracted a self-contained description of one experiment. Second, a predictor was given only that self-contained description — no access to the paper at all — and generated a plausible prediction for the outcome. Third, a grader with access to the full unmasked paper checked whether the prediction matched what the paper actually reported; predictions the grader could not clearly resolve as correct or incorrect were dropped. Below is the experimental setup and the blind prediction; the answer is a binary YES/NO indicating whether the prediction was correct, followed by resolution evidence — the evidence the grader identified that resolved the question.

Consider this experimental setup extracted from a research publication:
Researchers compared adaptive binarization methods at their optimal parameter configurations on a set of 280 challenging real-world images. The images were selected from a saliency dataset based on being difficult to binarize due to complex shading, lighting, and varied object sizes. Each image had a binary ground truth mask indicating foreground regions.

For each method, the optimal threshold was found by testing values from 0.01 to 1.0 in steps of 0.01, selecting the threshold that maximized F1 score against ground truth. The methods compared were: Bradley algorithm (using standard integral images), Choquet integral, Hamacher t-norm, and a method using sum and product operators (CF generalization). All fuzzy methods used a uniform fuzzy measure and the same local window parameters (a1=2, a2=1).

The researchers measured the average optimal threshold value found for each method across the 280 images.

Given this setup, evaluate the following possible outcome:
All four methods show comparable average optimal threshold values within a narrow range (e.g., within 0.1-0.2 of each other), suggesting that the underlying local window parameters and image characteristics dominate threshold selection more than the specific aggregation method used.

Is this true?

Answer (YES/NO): NO